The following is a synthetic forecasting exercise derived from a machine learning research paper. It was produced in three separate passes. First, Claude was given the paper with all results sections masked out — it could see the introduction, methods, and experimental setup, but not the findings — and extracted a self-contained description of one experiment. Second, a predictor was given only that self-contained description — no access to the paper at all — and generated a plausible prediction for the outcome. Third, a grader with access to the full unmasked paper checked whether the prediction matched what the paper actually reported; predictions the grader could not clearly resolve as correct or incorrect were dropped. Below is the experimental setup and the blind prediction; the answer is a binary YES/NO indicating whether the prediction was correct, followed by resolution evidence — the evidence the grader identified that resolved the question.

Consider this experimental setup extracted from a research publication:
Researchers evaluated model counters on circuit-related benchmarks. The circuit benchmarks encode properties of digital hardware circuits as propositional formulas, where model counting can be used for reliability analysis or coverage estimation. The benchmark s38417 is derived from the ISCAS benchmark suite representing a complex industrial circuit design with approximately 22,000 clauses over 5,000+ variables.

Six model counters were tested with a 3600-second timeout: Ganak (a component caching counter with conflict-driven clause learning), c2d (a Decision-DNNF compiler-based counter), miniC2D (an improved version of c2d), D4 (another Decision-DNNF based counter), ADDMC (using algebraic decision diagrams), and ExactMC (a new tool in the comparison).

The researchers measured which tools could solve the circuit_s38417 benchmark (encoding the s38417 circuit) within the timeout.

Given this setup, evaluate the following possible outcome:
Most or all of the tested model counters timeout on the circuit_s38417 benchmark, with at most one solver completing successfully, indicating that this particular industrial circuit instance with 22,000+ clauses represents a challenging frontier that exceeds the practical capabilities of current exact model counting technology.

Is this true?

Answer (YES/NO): NO